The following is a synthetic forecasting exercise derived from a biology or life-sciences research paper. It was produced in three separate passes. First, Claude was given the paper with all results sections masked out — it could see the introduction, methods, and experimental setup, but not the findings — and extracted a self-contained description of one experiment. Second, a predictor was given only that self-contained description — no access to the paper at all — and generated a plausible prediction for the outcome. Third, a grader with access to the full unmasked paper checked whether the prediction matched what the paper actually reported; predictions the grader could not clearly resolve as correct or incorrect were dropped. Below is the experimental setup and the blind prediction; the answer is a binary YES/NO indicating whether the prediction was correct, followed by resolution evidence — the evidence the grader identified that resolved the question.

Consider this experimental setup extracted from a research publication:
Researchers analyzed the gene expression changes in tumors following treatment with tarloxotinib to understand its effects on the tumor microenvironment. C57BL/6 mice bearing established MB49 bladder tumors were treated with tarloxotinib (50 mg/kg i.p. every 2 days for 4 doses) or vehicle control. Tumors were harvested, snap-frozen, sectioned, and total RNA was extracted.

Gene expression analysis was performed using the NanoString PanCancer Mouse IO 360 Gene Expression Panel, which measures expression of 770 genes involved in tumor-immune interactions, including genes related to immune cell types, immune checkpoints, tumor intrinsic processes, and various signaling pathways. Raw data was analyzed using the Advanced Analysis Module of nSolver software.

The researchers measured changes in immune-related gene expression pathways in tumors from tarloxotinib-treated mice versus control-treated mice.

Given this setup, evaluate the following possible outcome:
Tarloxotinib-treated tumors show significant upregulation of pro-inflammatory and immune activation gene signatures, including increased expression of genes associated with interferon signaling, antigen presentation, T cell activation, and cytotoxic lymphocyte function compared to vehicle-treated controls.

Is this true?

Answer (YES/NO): YES